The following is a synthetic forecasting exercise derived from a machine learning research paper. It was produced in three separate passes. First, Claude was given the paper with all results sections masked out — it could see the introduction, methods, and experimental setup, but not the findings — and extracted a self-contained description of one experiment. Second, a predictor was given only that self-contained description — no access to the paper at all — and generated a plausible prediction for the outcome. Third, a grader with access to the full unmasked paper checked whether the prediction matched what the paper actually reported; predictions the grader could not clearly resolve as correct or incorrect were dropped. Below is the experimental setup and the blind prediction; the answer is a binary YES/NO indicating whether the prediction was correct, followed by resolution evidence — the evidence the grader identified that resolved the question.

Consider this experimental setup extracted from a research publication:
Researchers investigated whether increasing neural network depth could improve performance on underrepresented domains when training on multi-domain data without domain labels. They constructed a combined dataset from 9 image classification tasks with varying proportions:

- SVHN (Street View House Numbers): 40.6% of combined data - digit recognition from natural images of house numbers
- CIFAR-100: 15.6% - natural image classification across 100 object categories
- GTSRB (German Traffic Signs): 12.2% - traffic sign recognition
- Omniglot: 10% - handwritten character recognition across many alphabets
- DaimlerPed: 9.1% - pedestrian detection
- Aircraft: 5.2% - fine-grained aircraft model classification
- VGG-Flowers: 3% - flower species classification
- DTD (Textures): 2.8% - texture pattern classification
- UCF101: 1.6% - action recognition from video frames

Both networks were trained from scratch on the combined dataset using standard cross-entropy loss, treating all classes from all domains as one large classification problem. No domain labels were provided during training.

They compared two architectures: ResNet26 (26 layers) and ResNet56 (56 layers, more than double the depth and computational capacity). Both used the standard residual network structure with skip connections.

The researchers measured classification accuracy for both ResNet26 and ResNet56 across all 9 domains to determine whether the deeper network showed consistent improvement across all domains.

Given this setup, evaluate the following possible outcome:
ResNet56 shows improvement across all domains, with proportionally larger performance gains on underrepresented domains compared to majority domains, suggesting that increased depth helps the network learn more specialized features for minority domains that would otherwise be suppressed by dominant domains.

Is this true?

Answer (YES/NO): NO